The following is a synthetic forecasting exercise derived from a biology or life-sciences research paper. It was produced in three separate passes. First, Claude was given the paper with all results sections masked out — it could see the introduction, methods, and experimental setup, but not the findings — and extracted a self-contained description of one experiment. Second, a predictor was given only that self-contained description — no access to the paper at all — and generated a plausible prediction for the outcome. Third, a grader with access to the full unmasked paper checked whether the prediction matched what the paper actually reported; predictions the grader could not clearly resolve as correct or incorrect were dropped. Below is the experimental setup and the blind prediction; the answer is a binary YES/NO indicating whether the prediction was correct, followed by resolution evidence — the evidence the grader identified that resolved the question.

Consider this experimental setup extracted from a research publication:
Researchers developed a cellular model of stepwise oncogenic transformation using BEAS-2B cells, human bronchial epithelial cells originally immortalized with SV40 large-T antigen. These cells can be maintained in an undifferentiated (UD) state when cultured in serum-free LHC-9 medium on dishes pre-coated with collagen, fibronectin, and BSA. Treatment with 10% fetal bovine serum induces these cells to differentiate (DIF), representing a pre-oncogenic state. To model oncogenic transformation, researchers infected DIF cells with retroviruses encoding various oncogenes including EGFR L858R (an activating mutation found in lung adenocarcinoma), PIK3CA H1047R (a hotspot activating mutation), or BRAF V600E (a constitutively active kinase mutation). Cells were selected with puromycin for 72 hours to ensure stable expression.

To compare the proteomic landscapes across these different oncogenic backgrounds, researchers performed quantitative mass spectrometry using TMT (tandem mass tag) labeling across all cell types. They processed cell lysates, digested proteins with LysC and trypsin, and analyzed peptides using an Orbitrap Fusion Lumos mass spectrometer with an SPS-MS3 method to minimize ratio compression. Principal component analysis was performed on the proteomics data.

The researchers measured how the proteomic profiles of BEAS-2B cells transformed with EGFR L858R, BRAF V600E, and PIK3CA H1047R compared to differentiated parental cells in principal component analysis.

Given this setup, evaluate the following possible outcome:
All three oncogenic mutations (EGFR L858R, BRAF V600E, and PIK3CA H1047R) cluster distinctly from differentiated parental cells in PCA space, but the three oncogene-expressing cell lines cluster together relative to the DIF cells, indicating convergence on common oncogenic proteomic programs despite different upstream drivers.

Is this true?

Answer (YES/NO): NO